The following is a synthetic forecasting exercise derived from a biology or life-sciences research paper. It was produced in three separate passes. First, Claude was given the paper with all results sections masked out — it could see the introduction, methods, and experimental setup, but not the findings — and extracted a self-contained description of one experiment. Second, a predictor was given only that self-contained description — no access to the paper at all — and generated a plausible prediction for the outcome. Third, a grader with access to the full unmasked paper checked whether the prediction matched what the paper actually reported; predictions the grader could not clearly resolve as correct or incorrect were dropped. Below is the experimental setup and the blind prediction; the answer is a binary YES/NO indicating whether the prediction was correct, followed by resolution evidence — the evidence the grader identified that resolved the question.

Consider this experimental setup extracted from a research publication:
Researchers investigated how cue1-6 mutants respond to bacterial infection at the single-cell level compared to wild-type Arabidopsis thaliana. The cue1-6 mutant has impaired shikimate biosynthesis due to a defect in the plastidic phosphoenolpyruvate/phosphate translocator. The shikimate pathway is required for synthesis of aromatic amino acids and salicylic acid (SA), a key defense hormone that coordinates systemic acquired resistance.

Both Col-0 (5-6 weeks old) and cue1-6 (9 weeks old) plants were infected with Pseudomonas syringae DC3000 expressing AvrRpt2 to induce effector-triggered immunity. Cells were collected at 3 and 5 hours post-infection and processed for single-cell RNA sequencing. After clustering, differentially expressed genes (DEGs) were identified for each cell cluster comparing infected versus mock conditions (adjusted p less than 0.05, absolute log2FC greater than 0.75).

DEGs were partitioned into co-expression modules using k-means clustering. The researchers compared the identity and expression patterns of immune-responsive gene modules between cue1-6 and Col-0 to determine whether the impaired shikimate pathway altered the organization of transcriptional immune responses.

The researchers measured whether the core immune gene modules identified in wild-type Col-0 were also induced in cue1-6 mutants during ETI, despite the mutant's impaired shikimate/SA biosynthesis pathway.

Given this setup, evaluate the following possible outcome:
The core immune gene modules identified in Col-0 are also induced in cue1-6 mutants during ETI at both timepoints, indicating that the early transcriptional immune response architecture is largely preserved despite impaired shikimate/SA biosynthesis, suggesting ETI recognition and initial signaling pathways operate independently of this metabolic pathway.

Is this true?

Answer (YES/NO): NO